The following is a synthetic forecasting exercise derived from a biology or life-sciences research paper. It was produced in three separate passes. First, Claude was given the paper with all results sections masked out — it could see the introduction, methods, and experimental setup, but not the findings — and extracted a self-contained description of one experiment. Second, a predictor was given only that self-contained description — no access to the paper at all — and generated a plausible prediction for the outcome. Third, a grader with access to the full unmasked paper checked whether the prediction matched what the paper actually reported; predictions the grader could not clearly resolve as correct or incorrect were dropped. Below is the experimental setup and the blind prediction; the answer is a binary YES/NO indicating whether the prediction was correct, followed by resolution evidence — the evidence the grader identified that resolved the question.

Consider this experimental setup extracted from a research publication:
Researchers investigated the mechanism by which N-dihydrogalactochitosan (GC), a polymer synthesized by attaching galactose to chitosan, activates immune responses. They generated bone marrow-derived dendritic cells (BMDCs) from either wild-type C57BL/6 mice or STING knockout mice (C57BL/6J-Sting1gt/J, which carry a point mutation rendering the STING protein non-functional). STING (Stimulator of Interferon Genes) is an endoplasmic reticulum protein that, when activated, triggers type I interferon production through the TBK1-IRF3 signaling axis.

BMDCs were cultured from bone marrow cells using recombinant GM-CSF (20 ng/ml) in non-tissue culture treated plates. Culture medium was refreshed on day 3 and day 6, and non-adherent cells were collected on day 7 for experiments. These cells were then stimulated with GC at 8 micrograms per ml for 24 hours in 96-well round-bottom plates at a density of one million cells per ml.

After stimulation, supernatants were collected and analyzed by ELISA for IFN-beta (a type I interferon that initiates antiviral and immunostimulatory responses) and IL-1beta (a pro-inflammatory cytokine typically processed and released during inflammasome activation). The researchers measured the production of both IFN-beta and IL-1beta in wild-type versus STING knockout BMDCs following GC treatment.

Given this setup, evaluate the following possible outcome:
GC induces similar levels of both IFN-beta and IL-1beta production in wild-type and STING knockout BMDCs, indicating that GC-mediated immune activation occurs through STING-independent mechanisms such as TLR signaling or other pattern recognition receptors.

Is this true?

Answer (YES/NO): NO